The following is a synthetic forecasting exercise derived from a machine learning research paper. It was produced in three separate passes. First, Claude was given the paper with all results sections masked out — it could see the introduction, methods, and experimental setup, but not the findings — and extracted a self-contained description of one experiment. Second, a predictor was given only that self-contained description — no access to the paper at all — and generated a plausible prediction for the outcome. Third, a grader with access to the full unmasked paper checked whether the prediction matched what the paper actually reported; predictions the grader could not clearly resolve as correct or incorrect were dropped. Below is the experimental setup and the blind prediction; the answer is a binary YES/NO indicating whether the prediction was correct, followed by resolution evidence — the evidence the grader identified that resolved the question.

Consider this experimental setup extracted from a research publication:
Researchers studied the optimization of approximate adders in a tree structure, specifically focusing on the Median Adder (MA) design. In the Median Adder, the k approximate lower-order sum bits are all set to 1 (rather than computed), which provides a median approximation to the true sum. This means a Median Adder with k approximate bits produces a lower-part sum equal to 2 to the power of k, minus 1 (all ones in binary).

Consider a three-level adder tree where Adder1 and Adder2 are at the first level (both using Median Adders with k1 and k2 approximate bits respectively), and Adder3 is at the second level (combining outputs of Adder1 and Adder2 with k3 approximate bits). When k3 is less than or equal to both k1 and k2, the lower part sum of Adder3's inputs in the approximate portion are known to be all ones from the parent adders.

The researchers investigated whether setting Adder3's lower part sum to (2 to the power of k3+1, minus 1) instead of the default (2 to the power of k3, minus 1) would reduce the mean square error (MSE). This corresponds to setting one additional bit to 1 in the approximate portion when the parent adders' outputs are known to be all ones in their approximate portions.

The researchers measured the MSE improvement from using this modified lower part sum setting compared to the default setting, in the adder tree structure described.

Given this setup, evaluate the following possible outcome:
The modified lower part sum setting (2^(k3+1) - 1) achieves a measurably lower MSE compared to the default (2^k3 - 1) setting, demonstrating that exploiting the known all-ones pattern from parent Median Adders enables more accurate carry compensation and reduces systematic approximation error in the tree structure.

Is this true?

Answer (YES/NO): YES